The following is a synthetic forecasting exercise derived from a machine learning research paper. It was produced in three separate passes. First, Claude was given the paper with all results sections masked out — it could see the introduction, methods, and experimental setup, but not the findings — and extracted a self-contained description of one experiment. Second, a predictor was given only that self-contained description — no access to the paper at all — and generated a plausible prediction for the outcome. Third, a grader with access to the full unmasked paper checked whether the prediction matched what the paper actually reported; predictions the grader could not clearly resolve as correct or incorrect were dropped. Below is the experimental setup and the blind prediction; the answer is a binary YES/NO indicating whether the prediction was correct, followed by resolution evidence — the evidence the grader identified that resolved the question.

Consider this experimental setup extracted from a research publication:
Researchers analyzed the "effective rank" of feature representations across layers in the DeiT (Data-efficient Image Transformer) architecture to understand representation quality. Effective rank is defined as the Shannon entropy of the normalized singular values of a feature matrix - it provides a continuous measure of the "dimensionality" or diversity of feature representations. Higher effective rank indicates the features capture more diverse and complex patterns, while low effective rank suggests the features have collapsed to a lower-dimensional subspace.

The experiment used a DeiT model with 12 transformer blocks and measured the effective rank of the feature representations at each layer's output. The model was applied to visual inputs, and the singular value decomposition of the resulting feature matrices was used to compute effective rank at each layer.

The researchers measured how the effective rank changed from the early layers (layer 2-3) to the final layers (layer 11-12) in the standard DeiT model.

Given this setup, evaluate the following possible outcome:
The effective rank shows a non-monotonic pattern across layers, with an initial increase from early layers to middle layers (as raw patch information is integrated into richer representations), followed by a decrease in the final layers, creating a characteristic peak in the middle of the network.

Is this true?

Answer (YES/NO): NO